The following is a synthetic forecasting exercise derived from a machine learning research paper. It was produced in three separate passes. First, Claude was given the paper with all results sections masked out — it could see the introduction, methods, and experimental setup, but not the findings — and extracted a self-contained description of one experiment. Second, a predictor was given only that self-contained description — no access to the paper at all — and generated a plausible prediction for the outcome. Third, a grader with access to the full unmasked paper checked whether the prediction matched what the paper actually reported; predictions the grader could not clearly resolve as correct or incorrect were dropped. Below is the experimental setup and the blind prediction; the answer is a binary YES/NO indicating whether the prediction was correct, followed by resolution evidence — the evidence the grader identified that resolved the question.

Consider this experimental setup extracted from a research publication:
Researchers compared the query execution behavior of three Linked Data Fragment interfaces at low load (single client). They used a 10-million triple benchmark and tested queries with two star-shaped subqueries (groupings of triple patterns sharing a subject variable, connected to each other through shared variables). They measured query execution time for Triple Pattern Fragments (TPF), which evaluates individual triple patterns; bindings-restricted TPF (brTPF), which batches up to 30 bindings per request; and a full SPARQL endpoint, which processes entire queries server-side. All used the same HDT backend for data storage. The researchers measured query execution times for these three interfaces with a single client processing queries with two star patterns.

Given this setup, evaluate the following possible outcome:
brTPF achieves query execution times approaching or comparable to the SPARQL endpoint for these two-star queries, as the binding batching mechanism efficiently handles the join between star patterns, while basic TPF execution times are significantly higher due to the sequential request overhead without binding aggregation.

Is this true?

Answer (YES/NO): NO